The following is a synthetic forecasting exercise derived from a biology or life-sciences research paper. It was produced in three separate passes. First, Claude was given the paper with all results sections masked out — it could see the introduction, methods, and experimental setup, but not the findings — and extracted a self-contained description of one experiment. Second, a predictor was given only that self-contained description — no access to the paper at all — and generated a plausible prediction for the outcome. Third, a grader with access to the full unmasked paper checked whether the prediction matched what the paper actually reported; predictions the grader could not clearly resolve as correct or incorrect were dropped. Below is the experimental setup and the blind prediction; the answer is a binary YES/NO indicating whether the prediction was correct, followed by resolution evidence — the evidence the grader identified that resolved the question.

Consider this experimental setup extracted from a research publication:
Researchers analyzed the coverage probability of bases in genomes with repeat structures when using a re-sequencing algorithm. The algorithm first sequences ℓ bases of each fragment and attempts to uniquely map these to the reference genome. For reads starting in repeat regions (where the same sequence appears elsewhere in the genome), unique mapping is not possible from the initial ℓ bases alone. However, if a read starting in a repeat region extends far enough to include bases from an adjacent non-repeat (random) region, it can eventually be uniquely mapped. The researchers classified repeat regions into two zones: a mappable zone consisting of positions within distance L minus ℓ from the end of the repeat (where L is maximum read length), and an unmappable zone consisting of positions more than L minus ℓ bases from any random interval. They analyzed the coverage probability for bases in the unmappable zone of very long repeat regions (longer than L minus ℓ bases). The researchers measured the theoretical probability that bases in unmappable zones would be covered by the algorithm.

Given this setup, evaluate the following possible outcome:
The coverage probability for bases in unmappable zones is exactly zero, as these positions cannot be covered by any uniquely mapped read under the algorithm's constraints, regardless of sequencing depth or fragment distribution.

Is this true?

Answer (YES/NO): YES